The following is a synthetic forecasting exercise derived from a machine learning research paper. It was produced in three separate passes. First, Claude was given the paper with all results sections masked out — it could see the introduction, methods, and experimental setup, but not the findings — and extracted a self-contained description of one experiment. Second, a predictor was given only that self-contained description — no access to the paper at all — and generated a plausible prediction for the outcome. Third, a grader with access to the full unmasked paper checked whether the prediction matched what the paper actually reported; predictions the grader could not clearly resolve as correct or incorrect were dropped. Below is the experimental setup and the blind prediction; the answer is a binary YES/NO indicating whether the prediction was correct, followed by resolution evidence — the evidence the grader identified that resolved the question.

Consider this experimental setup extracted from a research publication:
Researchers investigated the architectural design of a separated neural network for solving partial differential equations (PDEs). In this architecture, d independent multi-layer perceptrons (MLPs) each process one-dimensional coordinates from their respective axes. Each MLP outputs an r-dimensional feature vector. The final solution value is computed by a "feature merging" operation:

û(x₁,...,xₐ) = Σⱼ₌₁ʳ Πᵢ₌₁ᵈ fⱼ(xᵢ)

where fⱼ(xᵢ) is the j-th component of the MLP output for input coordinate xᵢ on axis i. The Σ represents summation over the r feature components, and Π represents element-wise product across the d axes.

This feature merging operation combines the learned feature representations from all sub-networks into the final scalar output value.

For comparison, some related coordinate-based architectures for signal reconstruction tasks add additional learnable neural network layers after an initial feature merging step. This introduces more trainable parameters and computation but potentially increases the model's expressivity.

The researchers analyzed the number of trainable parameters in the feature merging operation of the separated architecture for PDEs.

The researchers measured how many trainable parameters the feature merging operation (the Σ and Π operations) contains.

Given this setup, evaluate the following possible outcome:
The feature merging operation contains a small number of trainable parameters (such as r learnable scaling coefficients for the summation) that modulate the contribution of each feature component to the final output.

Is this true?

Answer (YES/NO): NO